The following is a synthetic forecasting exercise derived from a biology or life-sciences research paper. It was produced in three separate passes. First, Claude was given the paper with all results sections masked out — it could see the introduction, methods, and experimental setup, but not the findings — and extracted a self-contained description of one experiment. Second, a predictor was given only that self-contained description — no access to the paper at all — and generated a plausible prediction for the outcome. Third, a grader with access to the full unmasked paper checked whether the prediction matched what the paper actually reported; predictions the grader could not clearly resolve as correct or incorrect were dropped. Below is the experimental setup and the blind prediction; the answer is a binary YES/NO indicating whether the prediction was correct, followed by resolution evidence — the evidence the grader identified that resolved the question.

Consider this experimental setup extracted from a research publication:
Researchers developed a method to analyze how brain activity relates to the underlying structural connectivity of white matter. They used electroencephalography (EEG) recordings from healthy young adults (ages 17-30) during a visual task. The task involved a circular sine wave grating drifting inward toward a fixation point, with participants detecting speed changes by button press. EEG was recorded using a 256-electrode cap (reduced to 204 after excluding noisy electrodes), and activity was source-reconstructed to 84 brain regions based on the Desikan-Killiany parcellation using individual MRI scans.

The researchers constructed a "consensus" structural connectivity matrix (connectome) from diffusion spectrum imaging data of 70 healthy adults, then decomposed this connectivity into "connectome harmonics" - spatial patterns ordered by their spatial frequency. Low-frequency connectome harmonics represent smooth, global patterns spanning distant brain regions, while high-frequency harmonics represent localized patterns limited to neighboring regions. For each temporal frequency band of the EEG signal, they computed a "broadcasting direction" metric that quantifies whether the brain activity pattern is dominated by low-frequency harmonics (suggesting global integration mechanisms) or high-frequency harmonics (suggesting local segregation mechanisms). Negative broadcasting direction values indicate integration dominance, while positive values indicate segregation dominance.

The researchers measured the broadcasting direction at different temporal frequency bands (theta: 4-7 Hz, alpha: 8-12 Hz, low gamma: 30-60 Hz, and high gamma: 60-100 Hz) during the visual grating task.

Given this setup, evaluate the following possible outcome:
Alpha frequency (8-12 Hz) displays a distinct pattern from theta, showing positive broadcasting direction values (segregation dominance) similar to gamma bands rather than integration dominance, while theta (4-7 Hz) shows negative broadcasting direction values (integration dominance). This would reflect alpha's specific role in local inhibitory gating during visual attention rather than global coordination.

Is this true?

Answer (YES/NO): NO